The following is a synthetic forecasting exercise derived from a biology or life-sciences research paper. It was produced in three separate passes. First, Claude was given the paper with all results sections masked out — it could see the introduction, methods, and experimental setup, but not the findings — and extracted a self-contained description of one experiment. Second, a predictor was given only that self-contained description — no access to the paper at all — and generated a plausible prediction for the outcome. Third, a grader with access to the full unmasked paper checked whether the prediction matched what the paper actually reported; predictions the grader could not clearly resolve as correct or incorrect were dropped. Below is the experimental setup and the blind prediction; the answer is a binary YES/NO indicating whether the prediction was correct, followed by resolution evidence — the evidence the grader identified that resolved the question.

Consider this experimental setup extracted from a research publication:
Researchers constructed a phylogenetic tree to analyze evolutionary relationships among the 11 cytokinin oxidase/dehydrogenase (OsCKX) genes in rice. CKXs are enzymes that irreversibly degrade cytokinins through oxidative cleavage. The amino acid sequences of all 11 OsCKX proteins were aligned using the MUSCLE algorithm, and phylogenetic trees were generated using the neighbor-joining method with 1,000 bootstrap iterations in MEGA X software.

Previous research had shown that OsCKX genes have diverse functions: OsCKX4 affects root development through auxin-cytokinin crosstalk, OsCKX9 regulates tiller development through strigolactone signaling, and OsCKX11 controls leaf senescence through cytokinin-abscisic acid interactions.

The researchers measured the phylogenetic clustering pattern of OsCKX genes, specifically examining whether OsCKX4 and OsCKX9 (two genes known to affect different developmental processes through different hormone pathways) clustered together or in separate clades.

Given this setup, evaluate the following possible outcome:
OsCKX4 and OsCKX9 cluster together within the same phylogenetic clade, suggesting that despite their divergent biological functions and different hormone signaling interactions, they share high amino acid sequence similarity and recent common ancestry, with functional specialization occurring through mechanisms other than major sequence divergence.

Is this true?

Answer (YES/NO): YES